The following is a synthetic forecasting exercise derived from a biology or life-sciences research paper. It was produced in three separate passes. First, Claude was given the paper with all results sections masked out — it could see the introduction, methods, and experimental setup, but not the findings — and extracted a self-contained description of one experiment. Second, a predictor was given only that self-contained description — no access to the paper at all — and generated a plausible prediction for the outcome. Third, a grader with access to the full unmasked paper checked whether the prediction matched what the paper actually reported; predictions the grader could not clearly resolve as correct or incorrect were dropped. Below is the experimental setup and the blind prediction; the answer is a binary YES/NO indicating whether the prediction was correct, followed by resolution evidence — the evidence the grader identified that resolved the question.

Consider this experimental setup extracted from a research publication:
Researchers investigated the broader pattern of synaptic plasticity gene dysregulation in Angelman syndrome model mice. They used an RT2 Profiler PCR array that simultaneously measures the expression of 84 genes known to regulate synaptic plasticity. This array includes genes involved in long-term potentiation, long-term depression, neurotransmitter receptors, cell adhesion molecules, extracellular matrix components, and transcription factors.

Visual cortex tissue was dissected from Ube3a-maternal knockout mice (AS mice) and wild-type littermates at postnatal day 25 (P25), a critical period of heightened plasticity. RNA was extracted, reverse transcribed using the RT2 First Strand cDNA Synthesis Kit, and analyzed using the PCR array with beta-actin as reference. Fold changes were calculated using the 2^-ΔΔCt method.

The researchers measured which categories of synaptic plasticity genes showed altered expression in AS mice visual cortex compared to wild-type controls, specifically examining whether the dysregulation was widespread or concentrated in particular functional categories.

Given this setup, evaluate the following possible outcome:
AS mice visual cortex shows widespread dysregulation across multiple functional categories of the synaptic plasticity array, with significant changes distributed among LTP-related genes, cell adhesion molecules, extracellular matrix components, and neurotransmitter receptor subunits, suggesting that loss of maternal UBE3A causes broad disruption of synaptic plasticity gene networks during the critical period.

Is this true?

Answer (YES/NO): NO